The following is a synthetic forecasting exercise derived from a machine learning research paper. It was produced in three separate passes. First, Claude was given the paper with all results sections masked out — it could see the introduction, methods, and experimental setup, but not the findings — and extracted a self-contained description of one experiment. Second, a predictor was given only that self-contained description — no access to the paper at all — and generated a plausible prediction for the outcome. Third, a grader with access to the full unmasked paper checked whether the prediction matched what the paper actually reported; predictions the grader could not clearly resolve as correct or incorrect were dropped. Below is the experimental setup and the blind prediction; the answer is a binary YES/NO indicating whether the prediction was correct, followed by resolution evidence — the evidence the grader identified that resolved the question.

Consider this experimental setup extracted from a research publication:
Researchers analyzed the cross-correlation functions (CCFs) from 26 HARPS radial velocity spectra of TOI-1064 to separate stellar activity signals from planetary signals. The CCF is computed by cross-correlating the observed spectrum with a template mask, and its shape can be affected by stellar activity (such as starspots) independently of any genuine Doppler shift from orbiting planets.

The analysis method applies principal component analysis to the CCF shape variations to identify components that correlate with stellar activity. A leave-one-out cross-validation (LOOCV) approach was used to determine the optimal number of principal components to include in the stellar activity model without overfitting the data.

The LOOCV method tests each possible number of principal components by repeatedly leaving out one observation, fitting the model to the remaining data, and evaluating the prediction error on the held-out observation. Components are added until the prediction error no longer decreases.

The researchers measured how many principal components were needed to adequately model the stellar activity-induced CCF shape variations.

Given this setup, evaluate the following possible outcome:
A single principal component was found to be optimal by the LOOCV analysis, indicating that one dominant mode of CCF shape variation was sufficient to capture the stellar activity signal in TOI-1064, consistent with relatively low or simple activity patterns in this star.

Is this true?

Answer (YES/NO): NO